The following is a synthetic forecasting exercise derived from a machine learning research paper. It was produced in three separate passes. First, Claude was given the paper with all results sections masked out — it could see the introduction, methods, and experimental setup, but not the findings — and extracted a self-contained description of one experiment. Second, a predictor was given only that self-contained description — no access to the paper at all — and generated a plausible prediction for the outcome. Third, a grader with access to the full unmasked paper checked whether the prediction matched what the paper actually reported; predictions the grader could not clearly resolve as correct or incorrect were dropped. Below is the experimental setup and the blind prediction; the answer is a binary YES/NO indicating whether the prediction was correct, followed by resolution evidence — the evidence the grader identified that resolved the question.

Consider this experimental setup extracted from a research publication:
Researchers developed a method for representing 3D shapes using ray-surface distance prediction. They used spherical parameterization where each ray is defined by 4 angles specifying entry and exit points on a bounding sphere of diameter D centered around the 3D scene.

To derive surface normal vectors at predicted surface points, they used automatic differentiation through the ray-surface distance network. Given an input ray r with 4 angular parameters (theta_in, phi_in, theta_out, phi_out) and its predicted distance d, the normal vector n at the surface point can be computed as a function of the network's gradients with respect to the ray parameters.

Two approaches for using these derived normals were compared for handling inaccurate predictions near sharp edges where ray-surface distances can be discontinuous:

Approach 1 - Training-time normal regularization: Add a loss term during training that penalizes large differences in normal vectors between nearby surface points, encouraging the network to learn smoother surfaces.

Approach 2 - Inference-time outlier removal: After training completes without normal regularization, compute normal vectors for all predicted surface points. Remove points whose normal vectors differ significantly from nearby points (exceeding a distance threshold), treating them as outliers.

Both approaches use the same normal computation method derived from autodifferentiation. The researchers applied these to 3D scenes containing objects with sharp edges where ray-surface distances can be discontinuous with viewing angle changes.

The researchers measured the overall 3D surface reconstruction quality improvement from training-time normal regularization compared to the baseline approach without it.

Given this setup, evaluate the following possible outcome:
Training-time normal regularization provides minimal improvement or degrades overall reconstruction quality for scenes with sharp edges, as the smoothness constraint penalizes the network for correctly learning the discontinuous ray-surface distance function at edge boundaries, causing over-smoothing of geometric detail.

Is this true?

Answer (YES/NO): NO